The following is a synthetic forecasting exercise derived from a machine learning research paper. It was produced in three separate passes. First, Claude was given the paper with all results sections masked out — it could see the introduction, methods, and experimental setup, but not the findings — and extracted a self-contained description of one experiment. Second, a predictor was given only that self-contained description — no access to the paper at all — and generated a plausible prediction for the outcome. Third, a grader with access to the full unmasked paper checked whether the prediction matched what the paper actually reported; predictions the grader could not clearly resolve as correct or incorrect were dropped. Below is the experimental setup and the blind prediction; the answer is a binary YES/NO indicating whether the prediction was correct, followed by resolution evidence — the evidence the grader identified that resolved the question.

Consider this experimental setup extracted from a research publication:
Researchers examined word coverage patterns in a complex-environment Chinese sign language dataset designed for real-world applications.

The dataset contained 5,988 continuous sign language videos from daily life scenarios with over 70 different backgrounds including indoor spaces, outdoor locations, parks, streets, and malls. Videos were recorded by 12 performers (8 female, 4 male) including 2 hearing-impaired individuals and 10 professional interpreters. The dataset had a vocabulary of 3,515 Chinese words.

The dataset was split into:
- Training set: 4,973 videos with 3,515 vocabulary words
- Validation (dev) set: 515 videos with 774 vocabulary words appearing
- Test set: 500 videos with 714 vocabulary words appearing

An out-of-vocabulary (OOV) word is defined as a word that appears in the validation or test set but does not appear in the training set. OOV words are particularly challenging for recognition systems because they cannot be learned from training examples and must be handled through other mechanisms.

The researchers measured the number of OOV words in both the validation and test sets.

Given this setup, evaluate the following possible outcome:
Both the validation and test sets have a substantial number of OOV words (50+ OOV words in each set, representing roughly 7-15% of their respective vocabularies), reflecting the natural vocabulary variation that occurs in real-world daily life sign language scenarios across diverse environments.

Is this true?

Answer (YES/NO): NO